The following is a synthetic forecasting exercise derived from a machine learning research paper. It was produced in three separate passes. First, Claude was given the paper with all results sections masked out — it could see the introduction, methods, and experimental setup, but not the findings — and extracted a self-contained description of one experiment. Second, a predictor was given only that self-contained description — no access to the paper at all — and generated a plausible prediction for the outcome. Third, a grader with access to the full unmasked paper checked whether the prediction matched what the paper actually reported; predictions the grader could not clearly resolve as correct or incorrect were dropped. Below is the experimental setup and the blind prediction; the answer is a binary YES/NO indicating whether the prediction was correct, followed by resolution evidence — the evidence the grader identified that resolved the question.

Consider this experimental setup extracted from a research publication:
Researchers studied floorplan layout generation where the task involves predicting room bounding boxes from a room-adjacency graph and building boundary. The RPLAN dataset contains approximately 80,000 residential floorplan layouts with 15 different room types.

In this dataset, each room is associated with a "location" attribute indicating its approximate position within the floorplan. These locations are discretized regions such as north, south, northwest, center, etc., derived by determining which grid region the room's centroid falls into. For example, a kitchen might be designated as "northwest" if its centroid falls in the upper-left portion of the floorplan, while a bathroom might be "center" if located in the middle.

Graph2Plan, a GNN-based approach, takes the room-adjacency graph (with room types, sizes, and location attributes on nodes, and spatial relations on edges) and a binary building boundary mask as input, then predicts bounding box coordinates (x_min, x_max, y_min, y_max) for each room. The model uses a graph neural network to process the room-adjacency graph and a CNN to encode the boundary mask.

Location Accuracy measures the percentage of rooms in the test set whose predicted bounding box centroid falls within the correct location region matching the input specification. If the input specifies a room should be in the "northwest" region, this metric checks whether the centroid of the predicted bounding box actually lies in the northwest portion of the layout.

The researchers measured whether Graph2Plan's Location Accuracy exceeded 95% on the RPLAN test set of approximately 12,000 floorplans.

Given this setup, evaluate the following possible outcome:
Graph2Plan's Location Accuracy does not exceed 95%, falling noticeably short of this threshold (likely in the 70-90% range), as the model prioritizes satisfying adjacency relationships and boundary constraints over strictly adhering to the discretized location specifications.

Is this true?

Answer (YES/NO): NO